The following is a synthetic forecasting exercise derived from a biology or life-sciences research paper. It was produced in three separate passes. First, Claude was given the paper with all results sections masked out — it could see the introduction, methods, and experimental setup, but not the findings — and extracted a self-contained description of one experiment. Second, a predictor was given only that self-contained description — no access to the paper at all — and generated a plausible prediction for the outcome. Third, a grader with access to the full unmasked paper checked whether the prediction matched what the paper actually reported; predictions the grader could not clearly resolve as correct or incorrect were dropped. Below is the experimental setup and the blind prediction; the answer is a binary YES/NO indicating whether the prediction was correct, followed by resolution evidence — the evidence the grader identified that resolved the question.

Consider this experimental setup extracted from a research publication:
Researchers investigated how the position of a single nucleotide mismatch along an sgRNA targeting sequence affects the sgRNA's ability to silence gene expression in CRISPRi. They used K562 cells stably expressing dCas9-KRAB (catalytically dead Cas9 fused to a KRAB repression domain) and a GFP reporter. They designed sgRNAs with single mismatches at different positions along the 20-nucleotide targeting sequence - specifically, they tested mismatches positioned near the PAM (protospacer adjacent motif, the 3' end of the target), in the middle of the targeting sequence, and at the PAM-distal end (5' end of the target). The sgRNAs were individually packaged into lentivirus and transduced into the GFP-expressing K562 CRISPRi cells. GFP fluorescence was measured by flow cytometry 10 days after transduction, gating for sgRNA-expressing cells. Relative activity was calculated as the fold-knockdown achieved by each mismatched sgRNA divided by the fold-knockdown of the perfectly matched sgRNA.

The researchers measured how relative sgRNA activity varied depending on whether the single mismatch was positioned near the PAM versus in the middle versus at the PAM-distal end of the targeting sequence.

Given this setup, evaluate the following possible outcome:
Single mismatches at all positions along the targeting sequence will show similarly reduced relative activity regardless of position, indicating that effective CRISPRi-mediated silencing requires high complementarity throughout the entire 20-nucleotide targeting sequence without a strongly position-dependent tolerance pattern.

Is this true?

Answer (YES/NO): NO